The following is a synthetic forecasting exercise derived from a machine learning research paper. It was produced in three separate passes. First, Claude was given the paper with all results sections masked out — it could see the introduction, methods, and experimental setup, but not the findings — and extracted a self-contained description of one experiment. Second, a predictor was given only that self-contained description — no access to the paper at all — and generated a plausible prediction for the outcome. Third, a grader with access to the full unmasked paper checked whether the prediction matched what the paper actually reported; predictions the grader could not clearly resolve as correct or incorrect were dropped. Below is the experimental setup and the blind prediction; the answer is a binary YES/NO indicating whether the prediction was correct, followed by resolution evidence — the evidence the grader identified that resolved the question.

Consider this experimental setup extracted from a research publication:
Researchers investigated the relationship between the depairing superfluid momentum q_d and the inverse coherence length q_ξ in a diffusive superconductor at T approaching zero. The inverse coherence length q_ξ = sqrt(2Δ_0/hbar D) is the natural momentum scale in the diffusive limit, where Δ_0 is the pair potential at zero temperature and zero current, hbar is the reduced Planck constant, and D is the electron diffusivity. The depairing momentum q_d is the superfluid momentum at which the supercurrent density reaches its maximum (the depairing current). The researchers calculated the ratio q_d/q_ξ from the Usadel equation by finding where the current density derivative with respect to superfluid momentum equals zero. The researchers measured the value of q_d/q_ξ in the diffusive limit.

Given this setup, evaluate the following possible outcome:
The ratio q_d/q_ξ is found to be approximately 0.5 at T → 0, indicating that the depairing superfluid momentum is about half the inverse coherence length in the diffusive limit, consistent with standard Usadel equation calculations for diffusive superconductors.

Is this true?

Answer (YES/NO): YES